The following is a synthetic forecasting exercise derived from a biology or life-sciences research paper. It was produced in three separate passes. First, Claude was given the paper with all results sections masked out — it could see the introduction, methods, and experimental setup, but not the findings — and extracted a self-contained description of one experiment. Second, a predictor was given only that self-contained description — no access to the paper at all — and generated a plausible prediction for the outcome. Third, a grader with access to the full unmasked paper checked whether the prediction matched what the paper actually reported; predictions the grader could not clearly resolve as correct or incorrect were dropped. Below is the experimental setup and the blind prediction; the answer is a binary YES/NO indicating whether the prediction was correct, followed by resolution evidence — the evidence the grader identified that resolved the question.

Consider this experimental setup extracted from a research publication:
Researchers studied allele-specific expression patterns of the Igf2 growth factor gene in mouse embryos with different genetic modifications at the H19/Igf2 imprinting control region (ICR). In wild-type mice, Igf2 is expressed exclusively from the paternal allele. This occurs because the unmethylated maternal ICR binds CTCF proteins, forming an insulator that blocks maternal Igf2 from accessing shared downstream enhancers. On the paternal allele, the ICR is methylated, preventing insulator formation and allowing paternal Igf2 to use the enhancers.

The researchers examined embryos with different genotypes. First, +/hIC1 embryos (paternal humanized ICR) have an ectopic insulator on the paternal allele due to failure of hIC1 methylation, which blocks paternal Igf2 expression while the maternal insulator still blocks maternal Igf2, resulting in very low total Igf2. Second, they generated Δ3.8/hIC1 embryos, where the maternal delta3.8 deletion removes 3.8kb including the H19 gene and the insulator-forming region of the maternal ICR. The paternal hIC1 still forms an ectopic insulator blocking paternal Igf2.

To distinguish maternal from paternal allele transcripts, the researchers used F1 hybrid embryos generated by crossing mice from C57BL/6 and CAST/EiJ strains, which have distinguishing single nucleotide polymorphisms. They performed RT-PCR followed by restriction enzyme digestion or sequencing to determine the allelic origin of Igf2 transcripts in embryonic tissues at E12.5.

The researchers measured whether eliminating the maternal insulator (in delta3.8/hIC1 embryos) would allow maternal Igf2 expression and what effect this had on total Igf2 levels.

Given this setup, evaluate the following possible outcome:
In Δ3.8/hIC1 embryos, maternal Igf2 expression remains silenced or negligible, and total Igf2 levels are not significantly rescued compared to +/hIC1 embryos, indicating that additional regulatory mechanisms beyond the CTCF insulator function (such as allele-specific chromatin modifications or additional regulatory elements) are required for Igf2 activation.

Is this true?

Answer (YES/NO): NO